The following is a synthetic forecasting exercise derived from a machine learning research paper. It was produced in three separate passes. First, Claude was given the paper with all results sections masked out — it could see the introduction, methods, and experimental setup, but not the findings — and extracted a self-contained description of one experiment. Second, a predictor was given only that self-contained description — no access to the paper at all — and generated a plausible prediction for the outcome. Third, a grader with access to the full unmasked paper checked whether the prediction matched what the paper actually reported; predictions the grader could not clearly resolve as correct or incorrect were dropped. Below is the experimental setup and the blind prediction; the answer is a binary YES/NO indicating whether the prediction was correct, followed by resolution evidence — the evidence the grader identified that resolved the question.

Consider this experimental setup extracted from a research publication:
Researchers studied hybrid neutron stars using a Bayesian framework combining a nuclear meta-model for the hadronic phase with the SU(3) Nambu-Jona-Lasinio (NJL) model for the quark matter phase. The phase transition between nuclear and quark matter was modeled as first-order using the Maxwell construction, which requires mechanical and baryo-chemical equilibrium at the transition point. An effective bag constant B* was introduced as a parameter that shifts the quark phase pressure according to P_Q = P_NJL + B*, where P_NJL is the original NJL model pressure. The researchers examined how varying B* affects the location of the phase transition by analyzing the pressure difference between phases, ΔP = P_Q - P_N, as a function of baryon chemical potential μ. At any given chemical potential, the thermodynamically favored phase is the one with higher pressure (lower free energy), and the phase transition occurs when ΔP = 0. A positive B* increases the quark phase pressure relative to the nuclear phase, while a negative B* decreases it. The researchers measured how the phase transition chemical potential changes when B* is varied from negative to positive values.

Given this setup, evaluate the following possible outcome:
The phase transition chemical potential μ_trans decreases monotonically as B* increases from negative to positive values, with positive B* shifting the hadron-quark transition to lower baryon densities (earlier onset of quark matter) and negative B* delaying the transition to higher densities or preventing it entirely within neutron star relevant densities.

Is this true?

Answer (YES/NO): YES